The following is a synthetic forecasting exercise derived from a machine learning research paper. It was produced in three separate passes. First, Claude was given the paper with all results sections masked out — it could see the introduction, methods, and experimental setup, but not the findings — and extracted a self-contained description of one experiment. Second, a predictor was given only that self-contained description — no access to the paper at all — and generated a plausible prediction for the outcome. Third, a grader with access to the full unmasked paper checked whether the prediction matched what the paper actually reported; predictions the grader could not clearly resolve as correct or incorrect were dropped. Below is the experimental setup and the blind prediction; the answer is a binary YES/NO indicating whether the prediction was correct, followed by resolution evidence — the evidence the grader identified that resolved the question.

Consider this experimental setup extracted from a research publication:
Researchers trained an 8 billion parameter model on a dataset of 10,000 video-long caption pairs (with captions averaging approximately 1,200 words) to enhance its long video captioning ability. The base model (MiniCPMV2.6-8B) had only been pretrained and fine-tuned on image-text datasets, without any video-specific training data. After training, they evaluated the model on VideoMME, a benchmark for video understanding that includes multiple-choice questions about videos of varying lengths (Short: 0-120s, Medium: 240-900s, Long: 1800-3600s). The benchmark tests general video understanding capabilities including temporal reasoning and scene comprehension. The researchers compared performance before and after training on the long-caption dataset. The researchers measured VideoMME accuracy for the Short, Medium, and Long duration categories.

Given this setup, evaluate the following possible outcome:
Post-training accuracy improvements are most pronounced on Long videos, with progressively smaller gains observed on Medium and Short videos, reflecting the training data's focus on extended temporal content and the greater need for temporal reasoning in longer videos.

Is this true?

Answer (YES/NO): NO